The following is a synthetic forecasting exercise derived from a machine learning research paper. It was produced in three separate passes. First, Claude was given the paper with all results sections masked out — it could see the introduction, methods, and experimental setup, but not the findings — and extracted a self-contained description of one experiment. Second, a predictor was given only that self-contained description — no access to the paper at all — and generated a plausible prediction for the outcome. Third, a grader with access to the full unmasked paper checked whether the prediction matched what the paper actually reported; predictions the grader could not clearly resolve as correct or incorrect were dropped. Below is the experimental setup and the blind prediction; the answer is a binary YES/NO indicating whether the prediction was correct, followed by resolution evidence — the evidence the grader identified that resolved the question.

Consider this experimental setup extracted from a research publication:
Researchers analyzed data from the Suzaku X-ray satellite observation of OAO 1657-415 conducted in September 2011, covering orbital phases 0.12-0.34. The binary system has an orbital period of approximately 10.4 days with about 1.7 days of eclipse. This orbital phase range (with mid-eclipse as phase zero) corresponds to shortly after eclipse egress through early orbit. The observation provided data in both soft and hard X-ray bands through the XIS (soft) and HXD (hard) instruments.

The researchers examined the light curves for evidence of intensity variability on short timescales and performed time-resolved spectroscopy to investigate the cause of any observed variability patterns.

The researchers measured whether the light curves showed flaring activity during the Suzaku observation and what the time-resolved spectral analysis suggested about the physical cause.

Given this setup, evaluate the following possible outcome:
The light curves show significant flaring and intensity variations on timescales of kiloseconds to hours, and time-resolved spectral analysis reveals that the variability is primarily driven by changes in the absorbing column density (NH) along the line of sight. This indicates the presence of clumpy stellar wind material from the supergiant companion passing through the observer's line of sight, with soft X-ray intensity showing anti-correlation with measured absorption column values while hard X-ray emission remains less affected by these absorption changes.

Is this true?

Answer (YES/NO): NO